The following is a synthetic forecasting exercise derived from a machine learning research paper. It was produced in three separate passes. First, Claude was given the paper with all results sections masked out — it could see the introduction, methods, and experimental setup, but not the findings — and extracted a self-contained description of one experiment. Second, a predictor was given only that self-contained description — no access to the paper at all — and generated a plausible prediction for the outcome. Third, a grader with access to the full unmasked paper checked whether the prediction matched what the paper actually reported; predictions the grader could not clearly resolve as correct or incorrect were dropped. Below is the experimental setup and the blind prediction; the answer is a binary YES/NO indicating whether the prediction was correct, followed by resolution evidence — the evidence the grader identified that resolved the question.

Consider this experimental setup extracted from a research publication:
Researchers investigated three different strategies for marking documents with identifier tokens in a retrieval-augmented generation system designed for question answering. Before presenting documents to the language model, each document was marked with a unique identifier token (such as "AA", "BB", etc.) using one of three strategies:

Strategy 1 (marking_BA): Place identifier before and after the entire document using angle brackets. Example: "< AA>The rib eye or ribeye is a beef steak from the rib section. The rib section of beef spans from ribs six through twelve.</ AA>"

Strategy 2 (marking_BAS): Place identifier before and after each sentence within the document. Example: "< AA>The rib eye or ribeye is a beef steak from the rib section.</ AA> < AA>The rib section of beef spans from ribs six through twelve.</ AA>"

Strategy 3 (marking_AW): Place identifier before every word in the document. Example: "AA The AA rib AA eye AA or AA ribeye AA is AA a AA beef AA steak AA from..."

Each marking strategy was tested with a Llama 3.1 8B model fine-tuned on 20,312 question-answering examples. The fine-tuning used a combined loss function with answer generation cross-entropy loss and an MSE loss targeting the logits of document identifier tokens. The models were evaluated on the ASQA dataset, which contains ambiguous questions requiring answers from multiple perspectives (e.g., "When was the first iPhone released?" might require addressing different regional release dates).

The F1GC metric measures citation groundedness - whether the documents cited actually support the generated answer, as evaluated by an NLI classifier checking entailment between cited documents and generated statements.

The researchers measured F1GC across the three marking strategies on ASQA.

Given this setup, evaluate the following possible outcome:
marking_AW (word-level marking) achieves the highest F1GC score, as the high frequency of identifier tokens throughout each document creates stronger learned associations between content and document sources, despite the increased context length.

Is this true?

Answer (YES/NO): NO